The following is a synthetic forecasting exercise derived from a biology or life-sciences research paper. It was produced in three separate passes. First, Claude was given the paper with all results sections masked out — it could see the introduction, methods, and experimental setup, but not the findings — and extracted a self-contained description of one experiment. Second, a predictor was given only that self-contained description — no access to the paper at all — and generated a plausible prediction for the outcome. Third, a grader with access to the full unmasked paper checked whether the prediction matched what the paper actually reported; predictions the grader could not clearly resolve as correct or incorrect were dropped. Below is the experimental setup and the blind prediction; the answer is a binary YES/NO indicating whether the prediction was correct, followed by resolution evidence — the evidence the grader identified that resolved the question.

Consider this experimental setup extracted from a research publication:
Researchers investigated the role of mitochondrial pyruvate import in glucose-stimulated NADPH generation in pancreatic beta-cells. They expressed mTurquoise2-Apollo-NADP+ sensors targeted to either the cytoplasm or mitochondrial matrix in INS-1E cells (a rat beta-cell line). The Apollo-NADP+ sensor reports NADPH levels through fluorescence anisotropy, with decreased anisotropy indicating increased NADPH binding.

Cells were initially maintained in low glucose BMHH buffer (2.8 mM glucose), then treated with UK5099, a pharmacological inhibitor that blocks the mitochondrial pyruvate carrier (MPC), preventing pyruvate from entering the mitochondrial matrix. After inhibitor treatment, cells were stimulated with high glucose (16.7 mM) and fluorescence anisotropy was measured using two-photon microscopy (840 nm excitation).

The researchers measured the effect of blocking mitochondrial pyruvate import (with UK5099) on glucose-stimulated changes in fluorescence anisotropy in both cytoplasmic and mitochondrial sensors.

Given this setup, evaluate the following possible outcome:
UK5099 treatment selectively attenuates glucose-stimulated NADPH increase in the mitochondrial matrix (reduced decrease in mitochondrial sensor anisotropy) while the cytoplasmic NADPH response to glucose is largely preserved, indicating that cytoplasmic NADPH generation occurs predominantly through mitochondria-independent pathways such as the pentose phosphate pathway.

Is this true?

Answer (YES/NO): NO